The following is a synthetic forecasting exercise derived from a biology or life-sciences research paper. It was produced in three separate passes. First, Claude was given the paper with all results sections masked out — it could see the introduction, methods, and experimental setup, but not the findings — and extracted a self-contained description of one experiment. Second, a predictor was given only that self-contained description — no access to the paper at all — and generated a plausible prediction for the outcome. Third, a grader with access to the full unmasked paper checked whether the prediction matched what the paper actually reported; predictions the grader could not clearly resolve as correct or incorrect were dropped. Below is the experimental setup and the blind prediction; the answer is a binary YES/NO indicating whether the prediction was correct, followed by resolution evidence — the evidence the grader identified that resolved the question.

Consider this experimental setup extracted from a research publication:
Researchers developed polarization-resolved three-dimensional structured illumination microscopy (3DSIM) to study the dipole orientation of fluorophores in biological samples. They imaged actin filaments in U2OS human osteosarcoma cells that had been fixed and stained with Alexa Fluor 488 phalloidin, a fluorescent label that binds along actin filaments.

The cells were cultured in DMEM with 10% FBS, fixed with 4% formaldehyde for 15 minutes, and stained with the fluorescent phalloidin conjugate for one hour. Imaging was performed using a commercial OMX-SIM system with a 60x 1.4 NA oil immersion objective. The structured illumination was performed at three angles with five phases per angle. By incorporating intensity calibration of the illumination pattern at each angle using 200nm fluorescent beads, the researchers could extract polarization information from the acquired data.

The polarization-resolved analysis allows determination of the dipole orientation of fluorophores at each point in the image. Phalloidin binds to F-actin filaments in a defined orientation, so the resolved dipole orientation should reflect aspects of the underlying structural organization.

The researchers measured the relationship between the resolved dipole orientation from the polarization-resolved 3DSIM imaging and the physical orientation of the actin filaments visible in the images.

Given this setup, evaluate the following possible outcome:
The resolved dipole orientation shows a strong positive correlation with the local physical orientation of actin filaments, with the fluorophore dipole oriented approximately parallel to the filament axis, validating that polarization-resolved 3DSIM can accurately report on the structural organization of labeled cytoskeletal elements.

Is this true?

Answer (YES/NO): YES